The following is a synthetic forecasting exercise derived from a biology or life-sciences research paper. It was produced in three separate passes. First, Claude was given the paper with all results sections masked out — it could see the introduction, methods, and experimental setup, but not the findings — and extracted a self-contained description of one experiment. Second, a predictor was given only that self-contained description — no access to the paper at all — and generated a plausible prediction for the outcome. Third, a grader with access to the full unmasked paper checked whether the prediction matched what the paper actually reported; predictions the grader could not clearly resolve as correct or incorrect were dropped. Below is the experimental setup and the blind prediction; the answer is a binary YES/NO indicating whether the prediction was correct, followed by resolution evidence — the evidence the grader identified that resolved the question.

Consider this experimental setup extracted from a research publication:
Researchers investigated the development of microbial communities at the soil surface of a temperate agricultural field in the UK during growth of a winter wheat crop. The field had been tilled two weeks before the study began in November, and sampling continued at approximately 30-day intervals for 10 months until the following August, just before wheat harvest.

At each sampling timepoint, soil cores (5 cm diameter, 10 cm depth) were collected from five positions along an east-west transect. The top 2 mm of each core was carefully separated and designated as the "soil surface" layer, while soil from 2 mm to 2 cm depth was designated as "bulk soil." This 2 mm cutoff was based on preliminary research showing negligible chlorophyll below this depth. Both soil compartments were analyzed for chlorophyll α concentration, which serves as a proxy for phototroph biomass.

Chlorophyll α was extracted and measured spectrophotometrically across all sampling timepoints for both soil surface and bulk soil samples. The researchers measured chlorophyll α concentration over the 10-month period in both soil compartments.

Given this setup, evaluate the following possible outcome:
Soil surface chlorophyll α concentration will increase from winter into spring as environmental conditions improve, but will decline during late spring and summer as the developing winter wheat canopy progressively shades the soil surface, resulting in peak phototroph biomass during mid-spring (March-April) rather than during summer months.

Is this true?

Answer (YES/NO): NO